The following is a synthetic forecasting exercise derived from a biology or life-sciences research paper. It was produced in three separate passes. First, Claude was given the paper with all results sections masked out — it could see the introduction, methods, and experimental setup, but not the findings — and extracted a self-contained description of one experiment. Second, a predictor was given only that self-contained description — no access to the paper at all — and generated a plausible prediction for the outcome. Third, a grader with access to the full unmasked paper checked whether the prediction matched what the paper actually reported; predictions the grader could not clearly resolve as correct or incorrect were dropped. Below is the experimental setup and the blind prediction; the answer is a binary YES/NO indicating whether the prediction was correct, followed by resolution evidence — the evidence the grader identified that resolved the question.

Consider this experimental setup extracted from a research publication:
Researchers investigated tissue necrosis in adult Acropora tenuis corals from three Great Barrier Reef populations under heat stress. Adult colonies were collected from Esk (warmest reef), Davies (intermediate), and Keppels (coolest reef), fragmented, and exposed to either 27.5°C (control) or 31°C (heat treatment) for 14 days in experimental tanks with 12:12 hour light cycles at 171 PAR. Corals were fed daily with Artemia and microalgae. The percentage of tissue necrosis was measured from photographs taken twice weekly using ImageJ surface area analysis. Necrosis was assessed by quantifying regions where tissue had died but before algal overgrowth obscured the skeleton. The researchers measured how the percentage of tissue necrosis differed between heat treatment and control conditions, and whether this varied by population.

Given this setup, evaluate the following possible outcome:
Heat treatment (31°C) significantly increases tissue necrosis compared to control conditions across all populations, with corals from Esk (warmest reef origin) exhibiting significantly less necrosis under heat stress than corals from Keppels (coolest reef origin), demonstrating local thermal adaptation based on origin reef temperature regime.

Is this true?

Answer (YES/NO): NO